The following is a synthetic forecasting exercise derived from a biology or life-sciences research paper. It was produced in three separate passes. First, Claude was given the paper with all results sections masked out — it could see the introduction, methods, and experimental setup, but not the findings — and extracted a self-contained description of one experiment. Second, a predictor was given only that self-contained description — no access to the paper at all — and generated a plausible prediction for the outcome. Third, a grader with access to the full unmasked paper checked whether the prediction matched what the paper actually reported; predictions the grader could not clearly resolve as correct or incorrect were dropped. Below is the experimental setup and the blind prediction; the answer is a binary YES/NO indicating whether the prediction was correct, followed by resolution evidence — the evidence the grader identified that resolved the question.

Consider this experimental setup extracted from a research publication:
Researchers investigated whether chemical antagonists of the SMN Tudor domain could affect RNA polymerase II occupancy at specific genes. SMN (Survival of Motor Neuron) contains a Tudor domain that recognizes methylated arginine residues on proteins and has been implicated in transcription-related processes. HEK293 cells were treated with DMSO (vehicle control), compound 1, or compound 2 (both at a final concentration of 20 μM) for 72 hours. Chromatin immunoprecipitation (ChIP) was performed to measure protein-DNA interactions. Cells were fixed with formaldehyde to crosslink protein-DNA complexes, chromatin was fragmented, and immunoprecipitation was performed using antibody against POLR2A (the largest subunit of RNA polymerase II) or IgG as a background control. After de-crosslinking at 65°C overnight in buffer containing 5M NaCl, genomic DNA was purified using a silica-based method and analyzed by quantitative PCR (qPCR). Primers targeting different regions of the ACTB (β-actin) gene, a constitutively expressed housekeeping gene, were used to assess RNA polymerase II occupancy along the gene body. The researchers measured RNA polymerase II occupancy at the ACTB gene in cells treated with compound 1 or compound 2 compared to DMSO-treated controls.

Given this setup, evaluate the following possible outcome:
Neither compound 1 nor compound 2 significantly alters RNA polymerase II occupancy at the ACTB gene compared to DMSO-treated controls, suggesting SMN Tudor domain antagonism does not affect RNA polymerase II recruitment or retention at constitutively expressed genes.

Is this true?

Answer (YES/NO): NO